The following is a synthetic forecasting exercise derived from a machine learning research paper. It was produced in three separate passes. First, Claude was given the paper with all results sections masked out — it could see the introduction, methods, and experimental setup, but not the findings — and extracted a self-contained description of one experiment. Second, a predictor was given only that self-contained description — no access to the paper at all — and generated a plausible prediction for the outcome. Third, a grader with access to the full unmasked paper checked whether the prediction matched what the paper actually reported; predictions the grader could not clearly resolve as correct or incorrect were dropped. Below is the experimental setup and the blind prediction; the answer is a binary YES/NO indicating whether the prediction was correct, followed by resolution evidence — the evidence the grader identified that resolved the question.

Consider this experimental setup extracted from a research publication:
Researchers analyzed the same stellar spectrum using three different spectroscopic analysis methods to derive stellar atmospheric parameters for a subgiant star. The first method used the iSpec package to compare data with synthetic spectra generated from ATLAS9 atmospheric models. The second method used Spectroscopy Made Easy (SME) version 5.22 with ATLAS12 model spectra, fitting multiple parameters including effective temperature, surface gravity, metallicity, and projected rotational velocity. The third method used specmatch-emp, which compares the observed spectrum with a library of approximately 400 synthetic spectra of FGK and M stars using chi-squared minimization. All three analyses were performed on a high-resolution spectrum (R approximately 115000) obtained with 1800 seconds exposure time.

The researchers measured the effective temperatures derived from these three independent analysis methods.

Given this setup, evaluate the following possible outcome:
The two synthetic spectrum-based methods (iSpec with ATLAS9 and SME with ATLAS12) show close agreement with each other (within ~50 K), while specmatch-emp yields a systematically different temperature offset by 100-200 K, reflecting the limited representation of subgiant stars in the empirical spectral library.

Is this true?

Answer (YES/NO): NO